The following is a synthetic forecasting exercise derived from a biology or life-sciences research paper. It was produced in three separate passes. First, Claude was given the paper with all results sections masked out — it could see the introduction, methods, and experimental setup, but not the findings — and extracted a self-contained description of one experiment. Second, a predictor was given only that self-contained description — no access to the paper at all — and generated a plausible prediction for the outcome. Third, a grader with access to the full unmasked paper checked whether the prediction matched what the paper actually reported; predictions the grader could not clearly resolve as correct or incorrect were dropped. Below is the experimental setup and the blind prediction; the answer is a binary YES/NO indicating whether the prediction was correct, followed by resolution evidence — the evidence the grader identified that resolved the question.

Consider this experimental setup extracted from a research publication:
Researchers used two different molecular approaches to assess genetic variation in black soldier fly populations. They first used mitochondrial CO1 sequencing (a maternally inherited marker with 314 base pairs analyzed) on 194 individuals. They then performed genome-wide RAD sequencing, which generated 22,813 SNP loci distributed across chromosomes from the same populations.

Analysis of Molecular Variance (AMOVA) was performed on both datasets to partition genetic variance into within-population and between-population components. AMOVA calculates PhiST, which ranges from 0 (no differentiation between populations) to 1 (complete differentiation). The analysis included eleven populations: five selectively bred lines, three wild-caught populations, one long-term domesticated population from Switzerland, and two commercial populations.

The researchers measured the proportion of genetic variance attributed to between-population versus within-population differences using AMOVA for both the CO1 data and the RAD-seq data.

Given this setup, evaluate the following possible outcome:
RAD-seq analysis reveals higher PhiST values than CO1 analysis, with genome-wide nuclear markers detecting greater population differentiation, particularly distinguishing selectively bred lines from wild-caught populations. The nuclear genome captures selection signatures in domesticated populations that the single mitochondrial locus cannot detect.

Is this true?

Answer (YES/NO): NO